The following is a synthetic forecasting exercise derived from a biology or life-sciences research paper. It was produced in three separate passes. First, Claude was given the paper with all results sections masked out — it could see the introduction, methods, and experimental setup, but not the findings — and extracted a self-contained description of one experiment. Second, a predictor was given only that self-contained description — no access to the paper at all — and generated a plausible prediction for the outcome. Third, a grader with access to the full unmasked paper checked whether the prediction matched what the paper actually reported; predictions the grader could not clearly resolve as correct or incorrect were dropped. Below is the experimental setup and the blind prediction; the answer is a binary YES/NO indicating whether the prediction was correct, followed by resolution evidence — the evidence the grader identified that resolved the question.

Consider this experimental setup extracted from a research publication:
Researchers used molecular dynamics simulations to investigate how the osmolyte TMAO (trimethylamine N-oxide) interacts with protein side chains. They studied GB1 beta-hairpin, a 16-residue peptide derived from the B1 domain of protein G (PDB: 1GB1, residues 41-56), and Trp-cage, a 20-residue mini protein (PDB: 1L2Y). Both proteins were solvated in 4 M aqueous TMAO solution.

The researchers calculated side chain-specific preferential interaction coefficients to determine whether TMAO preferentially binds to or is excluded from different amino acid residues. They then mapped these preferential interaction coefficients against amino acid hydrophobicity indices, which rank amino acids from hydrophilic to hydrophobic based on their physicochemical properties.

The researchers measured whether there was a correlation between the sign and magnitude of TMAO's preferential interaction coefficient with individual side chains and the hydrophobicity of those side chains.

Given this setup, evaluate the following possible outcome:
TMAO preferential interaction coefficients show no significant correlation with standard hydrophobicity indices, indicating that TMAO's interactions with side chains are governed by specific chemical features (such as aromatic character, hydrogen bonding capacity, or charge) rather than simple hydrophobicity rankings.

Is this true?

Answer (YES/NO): NO